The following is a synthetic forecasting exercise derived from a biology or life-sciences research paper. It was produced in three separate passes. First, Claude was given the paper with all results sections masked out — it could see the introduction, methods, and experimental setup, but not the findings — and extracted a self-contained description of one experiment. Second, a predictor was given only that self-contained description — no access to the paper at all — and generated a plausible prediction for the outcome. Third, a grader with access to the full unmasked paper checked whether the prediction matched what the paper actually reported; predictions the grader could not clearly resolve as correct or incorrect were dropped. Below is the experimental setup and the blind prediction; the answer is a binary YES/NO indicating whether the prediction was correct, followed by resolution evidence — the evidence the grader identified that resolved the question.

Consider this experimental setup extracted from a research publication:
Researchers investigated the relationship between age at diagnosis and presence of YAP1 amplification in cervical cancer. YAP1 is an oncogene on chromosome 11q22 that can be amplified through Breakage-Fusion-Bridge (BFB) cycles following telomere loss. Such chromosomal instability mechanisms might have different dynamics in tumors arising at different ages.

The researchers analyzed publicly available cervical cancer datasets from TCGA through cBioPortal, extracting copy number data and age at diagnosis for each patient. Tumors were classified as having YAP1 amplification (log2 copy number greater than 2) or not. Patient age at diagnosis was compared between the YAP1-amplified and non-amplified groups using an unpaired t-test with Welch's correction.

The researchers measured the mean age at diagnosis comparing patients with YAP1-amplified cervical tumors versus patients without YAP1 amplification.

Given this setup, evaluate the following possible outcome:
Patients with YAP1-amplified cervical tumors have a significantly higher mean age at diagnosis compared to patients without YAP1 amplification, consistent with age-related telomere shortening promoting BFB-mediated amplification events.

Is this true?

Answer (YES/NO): NO